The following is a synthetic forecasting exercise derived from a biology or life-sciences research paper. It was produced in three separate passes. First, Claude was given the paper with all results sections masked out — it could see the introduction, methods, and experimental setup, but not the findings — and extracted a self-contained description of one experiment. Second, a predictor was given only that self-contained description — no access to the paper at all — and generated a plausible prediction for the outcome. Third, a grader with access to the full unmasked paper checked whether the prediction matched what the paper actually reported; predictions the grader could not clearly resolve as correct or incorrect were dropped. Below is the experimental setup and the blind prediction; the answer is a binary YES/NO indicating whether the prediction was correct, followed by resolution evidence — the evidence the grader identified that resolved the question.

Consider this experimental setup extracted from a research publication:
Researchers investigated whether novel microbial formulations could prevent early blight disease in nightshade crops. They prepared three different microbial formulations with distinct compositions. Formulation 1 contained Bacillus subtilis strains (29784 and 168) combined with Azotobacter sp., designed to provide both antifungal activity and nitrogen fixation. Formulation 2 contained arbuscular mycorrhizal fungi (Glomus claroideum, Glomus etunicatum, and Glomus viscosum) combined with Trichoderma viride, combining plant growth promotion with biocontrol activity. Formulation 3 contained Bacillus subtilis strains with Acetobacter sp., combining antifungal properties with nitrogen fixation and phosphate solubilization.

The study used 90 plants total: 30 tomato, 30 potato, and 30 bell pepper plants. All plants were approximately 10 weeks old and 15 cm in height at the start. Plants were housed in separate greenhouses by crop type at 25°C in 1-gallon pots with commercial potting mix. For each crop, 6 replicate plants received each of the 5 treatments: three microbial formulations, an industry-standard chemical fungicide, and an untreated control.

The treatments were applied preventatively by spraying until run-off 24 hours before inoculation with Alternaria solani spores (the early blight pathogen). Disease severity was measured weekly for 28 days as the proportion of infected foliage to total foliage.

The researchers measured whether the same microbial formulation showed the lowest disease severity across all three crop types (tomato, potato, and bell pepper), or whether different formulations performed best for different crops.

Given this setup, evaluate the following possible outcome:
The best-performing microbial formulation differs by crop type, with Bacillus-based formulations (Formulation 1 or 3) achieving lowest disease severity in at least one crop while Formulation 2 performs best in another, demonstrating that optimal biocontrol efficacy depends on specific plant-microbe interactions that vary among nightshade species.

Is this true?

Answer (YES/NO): YES